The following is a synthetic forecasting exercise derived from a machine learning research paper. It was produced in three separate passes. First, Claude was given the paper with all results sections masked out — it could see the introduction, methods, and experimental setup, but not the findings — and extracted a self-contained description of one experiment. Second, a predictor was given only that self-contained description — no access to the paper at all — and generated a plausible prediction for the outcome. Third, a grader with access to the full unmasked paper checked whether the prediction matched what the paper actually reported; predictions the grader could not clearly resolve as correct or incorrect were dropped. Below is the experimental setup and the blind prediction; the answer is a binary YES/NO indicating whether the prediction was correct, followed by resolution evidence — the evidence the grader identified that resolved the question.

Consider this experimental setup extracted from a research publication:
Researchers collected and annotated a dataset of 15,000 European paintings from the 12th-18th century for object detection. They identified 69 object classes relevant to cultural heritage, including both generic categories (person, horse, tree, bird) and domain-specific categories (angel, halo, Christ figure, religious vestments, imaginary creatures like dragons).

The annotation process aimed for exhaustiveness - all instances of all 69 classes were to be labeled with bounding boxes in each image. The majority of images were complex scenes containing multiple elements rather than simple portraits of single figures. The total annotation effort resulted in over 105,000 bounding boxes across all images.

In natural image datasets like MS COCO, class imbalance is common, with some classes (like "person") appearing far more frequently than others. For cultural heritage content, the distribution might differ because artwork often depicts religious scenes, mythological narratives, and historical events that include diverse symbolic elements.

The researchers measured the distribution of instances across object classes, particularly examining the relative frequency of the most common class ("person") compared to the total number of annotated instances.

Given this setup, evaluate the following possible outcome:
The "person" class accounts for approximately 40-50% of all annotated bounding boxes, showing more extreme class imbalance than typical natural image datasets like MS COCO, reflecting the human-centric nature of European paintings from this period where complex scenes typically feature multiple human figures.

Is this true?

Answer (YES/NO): YES